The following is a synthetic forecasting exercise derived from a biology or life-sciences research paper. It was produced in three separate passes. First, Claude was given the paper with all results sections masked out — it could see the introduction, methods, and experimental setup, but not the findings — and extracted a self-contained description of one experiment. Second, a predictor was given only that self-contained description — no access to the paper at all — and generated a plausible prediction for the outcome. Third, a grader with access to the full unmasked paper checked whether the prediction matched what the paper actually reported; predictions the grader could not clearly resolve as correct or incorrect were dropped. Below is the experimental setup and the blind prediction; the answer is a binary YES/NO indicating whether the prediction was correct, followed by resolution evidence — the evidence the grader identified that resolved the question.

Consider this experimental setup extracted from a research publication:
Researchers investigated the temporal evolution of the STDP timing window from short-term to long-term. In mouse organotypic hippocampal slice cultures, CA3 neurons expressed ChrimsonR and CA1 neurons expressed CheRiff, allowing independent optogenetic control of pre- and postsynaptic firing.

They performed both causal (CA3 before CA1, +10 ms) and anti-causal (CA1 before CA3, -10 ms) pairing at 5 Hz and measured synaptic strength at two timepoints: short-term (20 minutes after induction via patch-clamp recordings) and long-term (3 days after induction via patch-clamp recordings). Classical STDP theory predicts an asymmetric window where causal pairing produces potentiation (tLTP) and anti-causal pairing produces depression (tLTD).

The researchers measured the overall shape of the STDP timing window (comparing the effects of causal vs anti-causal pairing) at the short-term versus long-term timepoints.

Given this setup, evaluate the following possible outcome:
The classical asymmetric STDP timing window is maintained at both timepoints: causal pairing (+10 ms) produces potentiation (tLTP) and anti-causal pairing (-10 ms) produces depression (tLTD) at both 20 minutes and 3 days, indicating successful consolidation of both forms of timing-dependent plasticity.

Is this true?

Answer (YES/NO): NO